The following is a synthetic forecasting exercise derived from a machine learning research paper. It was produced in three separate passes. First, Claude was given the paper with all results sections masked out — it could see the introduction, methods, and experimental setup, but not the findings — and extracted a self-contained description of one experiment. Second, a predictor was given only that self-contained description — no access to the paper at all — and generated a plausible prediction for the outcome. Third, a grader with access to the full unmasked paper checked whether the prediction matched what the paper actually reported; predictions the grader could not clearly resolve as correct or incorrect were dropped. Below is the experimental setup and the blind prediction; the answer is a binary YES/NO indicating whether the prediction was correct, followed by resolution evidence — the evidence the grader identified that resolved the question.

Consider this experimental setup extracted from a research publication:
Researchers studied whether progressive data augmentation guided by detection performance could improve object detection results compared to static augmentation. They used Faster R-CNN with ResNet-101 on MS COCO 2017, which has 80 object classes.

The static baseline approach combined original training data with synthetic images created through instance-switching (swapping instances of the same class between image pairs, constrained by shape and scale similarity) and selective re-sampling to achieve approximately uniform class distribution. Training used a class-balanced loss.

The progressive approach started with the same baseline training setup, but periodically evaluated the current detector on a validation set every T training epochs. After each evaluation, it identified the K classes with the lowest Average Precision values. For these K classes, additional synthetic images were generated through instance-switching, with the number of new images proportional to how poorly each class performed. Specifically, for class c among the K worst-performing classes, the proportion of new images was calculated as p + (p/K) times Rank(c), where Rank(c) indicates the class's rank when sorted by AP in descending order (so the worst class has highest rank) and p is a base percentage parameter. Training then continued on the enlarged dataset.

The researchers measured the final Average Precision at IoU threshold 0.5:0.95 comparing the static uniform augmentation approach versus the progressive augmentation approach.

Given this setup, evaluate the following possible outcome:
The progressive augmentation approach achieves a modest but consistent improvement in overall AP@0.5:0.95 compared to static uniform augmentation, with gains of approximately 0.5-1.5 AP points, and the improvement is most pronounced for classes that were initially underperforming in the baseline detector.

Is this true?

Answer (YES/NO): NO